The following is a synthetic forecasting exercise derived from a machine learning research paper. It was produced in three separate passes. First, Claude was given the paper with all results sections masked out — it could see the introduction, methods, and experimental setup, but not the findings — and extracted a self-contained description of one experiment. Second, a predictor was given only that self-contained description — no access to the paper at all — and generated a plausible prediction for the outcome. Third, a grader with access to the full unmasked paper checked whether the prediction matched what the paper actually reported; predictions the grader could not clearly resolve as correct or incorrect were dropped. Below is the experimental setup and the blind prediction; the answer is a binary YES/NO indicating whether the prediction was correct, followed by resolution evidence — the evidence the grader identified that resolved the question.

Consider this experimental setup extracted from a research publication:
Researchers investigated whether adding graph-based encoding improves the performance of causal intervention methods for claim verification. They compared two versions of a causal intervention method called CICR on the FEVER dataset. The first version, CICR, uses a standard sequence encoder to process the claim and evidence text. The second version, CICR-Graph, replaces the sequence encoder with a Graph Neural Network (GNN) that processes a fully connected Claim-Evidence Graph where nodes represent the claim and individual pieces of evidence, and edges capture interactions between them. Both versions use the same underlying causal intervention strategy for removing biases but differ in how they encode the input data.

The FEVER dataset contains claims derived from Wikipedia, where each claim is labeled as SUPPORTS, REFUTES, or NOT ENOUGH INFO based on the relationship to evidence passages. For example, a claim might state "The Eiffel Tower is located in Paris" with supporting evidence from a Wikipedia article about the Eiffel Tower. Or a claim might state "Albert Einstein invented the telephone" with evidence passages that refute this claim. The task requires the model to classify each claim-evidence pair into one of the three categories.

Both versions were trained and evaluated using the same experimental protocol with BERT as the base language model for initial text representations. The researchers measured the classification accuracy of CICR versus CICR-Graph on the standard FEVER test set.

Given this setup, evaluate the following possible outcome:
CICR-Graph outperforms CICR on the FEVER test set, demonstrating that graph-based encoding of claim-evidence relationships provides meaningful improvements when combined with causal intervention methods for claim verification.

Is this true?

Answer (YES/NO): YES